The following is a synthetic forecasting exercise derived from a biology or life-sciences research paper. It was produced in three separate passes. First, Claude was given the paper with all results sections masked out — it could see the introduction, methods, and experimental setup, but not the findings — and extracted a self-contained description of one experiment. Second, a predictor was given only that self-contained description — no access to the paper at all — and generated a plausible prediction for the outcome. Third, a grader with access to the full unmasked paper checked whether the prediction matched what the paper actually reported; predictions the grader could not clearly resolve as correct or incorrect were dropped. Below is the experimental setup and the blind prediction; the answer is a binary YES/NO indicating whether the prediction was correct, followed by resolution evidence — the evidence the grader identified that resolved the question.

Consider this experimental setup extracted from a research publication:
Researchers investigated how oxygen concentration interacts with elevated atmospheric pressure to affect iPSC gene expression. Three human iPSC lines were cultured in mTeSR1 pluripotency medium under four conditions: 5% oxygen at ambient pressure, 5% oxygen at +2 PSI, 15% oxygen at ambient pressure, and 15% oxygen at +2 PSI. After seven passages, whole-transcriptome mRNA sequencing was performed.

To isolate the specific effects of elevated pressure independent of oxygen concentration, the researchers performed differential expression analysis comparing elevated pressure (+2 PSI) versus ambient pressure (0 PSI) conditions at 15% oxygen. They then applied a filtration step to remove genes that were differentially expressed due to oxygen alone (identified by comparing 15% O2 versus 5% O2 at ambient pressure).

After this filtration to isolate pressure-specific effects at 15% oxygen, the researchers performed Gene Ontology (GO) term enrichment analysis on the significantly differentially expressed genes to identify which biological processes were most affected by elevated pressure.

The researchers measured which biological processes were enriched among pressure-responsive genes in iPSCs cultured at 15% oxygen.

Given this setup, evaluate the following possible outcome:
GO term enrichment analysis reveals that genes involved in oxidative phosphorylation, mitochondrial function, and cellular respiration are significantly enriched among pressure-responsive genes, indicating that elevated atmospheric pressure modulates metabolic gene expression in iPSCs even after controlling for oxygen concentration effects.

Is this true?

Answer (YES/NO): NO